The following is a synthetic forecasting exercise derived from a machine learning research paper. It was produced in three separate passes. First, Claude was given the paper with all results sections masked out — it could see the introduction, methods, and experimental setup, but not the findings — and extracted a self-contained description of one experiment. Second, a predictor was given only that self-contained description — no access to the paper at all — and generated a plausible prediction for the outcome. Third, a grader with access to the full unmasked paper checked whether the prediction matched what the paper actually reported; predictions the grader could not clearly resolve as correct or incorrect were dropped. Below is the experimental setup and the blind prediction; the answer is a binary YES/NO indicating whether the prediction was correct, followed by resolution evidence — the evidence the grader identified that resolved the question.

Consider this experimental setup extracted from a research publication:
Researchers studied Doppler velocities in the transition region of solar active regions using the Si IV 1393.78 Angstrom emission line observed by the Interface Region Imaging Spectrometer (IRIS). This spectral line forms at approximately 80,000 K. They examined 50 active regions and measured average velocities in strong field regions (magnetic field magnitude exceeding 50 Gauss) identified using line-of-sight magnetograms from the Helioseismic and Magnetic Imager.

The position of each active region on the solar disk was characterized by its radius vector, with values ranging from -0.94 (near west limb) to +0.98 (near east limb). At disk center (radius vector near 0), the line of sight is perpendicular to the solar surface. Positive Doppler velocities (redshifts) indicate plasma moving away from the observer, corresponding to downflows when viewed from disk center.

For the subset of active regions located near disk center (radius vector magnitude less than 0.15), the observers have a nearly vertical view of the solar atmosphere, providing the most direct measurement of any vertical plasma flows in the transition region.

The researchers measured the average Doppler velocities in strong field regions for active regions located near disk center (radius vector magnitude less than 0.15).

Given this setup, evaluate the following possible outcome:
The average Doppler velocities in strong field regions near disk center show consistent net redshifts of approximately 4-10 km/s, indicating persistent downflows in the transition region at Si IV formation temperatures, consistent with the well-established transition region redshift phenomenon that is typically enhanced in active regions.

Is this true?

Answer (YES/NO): YES